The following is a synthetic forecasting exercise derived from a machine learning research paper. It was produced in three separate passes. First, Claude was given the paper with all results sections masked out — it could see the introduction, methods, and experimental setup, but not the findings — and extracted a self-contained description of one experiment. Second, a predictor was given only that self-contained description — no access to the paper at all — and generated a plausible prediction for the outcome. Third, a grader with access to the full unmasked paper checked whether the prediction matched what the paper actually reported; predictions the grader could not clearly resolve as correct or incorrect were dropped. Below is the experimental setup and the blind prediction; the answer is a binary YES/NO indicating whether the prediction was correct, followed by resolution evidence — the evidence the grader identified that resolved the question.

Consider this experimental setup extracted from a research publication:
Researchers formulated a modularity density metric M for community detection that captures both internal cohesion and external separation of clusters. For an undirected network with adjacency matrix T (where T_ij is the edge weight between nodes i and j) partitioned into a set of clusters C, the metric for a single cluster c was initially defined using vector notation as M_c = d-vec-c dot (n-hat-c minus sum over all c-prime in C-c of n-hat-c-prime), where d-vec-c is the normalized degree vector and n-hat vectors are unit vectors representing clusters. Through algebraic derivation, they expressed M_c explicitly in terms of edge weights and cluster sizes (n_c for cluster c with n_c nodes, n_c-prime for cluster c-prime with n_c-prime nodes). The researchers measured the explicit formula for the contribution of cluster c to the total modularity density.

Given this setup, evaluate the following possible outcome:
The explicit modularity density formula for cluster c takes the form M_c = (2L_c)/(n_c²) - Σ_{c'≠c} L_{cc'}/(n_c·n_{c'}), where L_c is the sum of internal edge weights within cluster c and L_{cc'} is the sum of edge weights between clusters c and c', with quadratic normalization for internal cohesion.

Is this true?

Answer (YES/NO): NO